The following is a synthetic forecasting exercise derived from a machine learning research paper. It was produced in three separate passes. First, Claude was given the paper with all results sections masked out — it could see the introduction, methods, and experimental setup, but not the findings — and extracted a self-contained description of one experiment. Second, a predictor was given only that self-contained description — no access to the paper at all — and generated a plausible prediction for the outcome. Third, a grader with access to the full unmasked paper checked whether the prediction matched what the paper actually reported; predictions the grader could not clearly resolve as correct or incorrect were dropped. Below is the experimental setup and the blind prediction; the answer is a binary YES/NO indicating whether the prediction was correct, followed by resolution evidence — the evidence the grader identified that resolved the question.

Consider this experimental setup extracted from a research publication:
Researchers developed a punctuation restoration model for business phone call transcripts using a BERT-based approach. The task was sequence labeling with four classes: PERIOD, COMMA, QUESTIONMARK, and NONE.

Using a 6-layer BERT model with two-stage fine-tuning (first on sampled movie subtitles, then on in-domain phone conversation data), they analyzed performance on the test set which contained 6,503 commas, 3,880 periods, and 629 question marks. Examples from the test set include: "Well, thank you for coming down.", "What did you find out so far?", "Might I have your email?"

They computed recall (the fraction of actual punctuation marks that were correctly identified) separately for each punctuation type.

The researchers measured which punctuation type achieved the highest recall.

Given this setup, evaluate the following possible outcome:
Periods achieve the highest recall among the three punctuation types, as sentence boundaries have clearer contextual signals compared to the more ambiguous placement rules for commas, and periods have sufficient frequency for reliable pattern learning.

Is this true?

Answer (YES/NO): YES